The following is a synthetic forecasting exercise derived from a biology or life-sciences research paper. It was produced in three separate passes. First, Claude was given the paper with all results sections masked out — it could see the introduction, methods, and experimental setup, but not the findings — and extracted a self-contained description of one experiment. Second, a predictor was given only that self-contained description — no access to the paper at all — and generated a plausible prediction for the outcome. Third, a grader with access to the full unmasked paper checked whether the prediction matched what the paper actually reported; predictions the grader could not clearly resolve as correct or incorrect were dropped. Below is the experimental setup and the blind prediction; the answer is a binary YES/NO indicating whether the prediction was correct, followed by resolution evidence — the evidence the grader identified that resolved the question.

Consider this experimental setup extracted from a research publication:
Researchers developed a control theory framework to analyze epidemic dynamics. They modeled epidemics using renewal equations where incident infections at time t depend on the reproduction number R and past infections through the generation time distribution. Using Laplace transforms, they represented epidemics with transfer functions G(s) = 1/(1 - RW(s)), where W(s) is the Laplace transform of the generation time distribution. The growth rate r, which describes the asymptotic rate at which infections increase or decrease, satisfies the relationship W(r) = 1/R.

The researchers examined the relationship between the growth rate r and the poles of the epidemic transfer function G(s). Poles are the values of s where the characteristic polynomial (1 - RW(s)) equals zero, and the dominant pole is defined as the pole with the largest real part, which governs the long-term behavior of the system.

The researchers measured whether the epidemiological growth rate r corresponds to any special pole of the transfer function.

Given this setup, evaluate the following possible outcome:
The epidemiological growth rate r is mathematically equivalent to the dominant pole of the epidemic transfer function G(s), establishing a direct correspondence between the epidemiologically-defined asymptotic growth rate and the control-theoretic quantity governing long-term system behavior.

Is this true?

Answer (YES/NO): YES